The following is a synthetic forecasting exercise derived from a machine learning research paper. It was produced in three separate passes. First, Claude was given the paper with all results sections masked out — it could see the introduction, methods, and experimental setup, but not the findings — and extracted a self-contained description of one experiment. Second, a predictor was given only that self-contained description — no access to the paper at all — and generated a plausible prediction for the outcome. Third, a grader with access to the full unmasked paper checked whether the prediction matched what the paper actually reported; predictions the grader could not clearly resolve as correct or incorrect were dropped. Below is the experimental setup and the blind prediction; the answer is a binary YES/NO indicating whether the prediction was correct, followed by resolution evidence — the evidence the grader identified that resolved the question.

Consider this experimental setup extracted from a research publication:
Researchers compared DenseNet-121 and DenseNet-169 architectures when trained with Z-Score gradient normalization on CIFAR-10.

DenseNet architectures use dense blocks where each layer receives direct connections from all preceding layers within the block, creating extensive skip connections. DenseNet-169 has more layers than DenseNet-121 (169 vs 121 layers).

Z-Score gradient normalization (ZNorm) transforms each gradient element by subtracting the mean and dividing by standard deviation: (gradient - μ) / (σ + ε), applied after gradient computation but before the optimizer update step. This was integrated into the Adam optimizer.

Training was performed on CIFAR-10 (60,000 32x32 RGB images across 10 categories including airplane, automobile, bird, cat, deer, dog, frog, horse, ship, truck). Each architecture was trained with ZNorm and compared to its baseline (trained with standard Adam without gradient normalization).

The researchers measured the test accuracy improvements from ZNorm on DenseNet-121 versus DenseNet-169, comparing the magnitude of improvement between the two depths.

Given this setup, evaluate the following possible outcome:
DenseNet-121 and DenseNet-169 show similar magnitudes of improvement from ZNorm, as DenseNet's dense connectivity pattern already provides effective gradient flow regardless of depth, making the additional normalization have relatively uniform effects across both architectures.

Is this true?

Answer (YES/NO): YES